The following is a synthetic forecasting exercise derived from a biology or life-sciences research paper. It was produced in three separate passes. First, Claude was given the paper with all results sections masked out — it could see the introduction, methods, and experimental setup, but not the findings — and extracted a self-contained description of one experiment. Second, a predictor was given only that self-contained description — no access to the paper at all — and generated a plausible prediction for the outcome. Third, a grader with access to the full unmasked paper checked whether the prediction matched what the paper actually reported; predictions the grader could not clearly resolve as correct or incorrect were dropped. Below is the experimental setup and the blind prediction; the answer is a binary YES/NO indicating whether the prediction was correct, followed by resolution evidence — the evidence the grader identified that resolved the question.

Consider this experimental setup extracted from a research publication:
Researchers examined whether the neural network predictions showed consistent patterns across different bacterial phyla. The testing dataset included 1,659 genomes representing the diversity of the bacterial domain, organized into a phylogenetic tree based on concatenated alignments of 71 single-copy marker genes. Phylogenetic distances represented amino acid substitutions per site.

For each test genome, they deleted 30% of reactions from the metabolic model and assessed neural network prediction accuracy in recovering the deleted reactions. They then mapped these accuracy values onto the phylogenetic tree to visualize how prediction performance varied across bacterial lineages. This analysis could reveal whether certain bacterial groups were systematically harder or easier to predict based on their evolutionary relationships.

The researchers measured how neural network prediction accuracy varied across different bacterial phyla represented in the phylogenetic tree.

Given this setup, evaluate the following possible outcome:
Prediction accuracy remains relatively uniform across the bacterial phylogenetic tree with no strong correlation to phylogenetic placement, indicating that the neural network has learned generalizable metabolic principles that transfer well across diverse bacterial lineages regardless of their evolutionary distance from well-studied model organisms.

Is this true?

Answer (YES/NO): NO